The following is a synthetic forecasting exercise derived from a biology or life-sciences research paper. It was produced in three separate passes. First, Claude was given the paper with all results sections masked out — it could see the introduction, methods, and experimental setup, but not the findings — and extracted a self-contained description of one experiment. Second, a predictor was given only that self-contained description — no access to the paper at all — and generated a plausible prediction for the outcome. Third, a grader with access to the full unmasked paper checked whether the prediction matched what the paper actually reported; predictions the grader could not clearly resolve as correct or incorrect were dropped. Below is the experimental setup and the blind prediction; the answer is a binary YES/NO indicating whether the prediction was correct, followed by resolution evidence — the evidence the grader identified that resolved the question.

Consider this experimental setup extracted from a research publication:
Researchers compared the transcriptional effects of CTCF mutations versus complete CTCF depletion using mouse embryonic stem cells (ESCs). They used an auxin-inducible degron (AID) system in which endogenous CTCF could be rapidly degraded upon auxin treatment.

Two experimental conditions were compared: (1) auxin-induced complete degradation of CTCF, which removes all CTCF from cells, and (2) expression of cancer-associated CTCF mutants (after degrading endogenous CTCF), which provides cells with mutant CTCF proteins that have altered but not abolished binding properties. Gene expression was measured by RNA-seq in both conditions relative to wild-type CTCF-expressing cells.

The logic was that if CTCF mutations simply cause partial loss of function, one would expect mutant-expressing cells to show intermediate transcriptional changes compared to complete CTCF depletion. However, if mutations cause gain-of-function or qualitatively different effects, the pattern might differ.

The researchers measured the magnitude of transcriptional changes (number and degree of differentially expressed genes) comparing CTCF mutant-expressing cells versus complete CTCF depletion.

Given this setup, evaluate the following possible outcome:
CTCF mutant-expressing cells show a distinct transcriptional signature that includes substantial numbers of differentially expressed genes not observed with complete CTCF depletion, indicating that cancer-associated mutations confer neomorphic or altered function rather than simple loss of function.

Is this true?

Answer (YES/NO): YES